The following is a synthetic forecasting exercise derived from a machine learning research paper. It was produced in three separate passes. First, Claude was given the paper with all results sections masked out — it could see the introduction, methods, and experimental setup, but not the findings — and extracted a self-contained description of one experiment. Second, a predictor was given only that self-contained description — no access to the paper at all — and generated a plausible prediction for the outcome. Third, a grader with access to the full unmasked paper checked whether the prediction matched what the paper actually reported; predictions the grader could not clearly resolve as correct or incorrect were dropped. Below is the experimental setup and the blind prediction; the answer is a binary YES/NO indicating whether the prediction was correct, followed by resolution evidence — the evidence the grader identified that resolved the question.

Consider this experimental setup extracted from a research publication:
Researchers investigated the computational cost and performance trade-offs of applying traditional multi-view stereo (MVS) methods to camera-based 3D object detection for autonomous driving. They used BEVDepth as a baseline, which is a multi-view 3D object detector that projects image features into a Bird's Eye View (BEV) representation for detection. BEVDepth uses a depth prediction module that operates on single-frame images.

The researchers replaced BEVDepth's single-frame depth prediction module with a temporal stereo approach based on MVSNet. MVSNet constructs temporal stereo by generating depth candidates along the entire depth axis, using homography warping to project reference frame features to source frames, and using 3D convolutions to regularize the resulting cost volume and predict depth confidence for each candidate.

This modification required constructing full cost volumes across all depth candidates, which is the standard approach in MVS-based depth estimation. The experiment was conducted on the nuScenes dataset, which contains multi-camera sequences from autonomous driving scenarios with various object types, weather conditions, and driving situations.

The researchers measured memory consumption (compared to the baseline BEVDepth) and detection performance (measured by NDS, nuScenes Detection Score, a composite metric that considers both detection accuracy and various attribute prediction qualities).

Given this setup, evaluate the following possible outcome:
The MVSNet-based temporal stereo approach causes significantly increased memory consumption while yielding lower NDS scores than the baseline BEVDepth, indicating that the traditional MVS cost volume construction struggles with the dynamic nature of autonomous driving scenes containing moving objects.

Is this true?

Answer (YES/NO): NO